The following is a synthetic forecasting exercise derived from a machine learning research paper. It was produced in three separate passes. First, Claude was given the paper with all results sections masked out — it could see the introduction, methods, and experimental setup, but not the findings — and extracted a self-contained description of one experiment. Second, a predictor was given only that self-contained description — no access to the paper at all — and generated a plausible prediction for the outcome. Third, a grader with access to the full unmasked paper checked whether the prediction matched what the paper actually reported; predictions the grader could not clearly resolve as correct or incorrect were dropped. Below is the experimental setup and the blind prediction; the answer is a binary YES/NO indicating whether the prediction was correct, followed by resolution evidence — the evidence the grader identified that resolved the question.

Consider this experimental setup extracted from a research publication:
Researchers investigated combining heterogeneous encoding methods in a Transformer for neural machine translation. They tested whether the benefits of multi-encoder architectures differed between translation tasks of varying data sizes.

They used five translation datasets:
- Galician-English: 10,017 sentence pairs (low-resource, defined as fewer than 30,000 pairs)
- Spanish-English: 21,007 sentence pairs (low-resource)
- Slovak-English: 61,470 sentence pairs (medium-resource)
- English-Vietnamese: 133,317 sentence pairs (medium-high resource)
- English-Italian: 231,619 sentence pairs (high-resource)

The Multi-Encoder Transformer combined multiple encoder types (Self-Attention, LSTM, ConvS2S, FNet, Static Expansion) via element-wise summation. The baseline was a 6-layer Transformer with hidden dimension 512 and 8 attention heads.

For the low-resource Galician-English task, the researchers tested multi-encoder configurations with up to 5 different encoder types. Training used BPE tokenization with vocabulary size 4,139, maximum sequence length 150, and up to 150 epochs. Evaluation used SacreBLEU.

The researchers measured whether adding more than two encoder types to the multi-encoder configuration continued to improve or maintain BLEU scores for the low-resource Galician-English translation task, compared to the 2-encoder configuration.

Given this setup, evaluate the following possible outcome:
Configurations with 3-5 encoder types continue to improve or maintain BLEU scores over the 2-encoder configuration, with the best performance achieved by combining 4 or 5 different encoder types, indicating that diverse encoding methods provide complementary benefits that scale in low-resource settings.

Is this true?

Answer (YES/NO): NO